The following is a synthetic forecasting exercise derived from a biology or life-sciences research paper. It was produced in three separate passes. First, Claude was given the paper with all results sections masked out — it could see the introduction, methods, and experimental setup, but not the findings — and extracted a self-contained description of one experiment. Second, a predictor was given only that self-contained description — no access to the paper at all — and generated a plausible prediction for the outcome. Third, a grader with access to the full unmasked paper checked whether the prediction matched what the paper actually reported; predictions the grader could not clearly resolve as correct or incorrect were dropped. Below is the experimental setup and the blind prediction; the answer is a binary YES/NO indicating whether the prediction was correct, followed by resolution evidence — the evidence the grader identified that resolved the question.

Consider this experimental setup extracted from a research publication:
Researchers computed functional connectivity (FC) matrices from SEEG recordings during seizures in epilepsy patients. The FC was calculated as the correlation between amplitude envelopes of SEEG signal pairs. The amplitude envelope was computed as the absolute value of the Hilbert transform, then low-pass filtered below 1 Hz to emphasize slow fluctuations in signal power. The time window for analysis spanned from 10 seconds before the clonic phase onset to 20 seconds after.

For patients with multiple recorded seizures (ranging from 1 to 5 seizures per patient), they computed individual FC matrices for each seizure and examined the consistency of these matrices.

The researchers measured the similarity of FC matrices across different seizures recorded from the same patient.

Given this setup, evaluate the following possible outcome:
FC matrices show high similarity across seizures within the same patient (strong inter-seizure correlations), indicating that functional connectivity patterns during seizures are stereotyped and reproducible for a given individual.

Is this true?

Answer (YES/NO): NO